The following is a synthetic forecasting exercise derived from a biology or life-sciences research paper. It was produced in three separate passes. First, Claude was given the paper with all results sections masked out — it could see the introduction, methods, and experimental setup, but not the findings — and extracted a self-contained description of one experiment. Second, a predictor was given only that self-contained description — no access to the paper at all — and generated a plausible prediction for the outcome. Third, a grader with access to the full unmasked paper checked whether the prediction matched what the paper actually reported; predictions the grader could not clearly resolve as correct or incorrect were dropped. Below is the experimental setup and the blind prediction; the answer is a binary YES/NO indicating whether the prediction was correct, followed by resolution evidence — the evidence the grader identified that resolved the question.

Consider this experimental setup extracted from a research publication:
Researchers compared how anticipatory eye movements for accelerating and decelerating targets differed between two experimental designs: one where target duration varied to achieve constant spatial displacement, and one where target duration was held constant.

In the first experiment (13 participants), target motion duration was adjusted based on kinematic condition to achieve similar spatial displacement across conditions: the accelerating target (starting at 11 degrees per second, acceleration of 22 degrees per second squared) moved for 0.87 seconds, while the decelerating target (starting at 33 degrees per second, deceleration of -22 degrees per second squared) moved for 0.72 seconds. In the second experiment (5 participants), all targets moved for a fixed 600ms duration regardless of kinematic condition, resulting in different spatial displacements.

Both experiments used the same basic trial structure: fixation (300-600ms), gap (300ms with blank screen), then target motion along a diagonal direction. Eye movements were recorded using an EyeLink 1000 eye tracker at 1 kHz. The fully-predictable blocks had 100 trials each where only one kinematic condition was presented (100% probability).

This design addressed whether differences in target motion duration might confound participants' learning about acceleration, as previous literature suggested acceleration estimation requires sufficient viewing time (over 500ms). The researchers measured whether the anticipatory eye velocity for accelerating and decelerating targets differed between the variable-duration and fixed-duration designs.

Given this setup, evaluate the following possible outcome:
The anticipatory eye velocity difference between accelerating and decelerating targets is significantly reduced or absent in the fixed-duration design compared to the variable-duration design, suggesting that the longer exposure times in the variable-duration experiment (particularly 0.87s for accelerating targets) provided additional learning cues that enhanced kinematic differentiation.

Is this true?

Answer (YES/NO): NO